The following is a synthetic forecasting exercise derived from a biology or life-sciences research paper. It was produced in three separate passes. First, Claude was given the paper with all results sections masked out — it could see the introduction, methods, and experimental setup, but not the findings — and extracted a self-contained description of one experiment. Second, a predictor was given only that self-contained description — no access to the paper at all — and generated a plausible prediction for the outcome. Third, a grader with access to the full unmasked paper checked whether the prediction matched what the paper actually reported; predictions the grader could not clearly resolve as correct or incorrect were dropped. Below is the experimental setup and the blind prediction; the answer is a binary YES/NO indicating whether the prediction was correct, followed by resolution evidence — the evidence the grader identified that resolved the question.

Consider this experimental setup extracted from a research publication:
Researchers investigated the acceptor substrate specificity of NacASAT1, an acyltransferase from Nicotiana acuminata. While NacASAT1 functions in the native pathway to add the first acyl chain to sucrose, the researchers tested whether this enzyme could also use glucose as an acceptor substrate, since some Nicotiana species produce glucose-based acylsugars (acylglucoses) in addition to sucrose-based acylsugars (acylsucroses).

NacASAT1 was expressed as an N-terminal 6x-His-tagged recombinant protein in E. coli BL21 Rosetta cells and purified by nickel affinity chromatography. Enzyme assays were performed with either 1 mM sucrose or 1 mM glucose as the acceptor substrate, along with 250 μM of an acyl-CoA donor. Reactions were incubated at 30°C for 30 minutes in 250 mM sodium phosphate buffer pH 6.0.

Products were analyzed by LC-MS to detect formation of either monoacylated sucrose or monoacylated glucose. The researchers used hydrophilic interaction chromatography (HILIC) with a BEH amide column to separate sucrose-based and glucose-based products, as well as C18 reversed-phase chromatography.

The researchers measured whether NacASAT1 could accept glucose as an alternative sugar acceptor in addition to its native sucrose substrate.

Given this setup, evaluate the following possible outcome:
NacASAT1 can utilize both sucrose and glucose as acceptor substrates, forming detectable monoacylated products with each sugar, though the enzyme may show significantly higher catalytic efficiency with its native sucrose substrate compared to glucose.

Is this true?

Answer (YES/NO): NO